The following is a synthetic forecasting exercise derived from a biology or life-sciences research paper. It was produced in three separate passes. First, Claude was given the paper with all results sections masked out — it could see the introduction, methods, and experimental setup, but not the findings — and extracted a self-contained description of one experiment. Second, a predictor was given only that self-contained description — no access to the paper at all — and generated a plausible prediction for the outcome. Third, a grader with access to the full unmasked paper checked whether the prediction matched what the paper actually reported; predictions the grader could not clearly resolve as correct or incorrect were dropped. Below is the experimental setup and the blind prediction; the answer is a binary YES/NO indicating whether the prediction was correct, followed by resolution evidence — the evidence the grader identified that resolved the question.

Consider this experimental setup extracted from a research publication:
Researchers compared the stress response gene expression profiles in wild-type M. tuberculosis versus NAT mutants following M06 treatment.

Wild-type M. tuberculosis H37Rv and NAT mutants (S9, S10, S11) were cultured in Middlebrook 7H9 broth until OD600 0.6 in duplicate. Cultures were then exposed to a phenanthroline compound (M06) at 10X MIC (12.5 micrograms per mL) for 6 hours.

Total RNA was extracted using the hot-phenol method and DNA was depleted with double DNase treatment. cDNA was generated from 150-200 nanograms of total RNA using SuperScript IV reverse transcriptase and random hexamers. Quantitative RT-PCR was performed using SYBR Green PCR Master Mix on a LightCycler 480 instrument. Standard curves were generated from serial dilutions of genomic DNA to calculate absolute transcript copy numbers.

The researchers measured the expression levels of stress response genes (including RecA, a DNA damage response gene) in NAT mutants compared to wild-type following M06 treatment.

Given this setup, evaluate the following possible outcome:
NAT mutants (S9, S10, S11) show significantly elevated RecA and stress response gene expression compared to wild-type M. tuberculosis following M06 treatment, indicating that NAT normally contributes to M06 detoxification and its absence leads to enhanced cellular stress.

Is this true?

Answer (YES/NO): NO